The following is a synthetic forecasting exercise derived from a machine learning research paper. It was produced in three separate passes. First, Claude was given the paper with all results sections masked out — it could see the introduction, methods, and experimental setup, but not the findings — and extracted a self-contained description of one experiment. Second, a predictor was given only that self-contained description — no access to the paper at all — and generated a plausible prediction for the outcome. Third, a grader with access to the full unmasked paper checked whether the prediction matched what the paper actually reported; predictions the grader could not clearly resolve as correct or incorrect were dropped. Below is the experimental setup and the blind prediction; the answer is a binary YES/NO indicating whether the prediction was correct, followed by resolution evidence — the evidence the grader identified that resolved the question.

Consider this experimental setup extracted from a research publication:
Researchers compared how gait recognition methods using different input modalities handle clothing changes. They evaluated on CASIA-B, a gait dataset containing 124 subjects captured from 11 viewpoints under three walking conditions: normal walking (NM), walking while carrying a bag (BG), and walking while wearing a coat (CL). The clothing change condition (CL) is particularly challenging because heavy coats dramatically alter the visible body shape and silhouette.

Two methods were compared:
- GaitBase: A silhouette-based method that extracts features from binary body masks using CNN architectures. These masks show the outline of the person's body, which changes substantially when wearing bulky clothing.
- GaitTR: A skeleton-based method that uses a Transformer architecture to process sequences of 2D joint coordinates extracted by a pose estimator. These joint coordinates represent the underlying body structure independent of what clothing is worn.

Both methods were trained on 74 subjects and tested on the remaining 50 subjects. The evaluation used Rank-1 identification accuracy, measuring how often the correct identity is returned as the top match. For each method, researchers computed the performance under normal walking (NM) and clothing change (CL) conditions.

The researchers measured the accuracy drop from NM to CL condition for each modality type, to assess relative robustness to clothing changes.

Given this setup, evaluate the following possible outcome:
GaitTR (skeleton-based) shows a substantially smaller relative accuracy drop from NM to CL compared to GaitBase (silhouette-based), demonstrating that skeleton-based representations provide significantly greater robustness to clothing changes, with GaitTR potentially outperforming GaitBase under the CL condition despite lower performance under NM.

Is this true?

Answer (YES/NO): YES